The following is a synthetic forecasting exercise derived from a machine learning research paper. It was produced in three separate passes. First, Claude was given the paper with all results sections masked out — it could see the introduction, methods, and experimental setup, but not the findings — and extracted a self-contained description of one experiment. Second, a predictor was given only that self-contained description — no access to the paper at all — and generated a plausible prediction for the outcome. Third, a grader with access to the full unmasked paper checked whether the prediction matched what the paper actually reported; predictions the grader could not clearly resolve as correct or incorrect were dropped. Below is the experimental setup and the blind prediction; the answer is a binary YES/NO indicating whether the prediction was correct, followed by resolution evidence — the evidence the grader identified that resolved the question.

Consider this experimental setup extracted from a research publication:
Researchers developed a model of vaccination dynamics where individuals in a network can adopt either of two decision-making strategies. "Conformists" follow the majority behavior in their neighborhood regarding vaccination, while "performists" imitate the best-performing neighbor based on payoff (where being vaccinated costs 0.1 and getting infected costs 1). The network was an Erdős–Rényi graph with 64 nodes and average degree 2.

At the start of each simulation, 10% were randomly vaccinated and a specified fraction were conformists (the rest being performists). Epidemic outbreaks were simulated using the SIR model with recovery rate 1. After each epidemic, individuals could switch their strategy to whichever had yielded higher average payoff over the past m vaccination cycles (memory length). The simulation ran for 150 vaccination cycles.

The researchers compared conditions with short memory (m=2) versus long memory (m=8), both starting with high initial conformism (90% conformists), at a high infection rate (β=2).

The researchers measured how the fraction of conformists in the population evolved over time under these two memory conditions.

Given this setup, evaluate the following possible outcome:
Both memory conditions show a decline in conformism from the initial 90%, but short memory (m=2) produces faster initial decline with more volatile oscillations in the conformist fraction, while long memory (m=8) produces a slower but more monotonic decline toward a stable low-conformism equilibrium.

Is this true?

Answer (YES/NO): NO